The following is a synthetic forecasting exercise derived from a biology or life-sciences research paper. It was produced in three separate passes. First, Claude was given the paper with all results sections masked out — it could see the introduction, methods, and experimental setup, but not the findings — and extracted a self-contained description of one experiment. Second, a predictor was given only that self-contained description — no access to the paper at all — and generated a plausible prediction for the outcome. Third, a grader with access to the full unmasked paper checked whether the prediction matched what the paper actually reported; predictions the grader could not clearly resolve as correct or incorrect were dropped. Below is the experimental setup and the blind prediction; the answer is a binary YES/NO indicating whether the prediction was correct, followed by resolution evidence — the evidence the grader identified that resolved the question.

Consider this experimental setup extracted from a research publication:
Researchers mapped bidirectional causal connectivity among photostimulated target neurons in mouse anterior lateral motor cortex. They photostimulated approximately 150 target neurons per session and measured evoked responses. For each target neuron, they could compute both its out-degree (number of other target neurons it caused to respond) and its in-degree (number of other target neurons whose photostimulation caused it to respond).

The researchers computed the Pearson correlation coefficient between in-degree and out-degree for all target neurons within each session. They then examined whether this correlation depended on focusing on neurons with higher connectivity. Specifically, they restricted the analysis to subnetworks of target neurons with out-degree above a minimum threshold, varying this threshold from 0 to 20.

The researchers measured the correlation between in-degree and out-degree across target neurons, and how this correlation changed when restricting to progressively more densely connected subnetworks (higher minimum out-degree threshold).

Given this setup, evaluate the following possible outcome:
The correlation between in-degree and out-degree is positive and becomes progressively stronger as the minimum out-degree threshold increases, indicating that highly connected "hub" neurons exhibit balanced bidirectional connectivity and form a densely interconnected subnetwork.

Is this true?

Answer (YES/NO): YES